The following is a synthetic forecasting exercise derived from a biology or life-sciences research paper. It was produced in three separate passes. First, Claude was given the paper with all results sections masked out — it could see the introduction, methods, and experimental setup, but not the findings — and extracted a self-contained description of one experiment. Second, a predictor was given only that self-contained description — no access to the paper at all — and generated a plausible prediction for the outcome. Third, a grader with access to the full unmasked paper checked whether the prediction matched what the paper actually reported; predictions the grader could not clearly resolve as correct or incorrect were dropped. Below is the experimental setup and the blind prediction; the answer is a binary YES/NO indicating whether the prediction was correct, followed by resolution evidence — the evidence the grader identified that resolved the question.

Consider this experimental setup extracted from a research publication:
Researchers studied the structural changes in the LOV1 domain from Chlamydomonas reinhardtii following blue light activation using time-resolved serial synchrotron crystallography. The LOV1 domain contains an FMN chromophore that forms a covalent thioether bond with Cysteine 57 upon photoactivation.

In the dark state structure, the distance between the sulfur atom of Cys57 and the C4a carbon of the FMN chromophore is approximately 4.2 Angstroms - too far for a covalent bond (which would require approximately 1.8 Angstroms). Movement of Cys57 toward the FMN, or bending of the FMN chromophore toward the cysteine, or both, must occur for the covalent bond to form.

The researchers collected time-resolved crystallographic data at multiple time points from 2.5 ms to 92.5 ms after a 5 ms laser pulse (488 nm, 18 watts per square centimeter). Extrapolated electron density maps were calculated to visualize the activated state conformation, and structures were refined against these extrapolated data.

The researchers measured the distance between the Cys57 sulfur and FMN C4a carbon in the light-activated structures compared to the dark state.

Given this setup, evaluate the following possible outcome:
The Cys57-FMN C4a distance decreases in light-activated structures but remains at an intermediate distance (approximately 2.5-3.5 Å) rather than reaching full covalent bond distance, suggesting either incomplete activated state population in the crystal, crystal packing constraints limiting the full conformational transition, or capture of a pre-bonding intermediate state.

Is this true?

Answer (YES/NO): NO